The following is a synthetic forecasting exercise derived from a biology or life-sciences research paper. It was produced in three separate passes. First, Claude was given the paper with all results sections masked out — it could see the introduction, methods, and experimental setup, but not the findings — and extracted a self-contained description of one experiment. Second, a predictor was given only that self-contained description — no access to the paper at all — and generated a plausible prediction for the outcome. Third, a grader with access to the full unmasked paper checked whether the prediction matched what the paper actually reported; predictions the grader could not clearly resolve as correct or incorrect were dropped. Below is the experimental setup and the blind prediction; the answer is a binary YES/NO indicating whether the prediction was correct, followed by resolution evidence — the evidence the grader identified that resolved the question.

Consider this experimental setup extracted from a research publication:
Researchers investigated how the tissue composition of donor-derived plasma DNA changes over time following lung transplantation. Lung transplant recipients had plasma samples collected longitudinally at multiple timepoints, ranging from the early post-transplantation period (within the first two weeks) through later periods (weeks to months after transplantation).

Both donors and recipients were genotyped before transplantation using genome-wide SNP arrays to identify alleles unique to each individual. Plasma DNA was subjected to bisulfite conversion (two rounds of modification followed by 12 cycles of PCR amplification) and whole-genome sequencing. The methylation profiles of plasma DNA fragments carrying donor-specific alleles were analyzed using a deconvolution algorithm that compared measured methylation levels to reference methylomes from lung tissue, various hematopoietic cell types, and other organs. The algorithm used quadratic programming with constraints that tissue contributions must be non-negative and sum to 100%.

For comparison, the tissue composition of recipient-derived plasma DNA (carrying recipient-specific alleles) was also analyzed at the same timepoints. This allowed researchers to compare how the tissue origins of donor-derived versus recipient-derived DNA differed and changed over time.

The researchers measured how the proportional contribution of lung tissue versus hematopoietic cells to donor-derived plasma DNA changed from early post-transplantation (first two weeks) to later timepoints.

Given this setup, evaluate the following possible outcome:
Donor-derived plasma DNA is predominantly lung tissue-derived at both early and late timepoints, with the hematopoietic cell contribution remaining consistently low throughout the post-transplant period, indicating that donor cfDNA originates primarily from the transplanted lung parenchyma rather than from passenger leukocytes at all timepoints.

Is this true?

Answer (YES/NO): NO